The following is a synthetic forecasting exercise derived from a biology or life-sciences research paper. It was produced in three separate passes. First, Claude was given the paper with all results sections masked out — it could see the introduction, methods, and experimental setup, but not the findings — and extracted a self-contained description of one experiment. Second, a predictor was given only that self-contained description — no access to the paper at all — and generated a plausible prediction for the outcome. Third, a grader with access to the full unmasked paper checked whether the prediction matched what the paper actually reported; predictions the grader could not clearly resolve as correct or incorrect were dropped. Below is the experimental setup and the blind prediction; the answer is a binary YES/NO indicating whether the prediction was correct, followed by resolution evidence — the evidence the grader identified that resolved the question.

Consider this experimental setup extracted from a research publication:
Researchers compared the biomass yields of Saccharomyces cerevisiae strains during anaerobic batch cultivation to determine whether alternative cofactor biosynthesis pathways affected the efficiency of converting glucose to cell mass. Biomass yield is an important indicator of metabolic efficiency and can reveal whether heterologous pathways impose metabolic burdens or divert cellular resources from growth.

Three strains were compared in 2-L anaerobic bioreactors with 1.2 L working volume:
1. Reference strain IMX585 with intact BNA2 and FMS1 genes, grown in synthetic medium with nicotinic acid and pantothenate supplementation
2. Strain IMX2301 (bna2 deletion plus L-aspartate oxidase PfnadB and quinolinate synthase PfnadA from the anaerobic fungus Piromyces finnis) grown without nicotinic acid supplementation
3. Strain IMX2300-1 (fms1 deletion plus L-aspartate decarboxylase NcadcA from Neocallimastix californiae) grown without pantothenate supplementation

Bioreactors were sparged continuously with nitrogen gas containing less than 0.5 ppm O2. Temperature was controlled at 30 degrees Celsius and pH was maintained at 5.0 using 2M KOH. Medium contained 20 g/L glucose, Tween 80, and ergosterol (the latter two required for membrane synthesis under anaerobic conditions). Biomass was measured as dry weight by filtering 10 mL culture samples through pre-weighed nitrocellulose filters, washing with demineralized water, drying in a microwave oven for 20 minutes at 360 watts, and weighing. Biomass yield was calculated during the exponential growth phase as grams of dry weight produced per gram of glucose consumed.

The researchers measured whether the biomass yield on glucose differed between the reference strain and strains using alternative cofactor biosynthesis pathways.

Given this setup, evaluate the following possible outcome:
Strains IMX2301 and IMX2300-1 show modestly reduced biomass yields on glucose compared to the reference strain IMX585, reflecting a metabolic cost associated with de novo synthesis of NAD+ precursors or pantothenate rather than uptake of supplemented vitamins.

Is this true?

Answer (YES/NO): NO